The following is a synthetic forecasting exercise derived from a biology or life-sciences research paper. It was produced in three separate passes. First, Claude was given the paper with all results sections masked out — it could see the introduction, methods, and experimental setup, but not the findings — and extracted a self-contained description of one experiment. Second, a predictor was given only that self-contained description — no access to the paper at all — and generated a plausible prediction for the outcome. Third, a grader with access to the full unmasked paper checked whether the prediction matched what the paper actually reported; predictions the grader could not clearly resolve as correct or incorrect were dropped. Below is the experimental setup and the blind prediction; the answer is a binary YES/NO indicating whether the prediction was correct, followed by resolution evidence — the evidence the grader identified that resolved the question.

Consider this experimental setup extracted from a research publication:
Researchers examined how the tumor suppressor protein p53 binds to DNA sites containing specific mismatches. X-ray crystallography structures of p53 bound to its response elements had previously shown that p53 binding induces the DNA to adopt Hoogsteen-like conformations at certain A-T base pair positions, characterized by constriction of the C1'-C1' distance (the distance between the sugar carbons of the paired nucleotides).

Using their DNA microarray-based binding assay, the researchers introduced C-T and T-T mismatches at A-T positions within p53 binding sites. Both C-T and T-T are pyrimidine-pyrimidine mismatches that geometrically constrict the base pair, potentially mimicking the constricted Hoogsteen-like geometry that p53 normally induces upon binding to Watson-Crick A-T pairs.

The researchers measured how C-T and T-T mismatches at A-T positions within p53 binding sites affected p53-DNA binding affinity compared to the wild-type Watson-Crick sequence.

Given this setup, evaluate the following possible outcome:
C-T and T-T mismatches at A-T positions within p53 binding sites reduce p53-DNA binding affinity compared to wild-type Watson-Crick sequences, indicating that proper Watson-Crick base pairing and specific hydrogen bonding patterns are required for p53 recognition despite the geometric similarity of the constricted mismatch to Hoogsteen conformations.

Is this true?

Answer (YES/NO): NO